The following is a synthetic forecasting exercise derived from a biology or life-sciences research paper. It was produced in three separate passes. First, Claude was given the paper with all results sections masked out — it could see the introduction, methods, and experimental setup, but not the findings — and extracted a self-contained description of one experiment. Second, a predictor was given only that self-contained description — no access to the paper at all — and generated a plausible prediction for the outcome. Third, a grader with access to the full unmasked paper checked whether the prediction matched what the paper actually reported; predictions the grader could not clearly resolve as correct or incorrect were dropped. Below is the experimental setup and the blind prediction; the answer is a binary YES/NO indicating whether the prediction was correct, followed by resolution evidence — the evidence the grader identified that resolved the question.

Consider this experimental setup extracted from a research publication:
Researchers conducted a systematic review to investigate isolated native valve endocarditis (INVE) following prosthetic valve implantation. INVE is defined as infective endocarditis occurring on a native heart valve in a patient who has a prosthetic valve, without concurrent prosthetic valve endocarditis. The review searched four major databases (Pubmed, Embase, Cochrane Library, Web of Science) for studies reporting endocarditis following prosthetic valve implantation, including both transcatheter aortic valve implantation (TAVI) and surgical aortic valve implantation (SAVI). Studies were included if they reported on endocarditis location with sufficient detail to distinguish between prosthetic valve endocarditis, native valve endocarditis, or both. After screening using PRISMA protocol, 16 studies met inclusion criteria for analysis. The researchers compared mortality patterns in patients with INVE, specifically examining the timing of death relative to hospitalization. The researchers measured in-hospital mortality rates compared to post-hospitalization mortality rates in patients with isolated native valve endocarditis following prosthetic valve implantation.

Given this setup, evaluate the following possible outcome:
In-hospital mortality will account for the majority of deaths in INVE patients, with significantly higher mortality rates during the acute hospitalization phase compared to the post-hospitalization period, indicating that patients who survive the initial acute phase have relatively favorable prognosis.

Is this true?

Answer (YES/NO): NO